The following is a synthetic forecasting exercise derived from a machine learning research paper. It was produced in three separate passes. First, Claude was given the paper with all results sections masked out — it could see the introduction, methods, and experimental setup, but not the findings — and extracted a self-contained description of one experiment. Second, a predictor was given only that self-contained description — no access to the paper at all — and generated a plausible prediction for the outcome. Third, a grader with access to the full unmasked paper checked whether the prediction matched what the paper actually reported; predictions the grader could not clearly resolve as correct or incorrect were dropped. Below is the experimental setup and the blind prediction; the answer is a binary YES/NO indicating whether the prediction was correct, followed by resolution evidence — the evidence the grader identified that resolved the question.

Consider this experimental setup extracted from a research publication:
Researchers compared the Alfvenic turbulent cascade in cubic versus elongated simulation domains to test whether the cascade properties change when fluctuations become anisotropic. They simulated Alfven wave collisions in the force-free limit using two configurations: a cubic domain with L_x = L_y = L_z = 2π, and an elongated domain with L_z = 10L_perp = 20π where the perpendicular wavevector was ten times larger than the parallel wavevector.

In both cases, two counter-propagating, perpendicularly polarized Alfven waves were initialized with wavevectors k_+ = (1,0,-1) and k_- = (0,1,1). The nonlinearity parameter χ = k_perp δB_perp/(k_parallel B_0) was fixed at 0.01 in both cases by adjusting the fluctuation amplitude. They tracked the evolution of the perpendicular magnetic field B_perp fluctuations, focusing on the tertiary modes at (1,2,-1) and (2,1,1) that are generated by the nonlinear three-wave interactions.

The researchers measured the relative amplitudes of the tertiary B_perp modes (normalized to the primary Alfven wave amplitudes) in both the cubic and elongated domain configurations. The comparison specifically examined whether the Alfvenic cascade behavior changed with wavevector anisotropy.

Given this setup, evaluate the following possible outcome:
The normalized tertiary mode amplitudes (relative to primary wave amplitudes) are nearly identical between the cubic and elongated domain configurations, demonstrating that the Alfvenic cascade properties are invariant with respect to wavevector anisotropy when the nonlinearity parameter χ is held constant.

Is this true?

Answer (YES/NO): YES